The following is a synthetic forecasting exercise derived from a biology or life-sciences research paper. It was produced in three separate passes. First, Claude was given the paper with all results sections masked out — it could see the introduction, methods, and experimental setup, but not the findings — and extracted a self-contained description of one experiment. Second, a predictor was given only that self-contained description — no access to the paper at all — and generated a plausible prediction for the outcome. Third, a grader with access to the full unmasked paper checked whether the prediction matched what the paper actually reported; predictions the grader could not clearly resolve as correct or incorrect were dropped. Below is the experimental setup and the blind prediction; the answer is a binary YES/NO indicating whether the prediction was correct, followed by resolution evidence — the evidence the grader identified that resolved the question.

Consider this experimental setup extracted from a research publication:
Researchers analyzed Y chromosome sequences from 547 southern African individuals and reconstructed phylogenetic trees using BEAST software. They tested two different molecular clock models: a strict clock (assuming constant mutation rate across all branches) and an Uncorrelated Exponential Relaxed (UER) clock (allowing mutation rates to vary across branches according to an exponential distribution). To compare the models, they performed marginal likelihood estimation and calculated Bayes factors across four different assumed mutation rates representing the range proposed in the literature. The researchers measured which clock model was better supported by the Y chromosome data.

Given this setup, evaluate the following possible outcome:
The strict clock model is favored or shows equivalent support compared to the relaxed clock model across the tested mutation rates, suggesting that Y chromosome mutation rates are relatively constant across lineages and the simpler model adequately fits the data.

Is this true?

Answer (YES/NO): NO